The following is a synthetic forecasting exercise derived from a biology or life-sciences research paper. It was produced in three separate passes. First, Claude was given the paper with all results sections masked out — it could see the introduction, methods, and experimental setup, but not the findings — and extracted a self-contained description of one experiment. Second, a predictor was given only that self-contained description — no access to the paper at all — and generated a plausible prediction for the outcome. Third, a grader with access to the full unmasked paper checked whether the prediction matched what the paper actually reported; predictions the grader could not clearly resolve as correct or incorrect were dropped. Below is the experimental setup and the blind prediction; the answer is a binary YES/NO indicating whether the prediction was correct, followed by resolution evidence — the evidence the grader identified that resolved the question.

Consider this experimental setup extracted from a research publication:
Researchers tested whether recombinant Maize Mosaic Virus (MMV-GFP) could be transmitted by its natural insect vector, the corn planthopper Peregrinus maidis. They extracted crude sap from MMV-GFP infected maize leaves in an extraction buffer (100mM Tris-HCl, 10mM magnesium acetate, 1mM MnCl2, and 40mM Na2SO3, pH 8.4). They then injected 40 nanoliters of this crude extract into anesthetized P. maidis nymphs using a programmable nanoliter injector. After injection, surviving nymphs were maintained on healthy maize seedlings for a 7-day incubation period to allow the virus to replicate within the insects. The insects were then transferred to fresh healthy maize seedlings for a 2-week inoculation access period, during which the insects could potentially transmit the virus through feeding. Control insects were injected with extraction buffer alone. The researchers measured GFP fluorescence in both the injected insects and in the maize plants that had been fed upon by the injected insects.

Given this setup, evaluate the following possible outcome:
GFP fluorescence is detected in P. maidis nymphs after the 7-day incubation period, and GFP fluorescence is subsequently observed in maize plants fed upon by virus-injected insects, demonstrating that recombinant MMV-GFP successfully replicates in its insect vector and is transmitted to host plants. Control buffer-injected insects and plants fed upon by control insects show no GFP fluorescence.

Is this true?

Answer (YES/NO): YES